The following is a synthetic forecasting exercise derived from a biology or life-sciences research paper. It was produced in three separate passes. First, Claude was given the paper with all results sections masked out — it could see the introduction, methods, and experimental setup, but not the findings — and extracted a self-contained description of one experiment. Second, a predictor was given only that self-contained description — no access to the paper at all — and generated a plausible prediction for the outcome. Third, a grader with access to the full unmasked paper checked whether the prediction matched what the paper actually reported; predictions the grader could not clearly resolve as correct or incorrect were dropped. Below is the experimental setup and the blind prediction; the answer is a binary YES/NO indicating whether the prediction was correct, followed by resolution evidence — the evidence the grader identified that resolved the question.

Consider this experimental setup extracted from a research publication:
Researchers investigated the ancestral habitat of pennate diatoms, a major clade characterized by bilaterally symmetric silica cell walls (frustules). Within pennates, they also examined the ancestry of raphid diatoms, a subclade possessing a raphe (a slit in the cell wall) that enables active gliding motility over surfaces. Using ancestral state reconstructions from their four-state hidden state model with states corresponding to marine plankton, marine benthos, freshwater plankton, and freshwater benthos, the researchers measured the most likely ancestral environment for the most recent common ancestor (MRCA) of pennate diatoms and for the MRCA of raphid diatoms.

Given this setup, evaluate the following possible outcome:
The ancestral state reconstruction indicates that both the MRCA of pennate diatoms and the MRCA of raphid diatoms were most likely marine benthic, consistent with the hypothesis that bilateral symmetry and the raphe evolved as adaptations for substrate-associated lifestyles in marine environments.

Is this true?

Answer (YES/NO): YES